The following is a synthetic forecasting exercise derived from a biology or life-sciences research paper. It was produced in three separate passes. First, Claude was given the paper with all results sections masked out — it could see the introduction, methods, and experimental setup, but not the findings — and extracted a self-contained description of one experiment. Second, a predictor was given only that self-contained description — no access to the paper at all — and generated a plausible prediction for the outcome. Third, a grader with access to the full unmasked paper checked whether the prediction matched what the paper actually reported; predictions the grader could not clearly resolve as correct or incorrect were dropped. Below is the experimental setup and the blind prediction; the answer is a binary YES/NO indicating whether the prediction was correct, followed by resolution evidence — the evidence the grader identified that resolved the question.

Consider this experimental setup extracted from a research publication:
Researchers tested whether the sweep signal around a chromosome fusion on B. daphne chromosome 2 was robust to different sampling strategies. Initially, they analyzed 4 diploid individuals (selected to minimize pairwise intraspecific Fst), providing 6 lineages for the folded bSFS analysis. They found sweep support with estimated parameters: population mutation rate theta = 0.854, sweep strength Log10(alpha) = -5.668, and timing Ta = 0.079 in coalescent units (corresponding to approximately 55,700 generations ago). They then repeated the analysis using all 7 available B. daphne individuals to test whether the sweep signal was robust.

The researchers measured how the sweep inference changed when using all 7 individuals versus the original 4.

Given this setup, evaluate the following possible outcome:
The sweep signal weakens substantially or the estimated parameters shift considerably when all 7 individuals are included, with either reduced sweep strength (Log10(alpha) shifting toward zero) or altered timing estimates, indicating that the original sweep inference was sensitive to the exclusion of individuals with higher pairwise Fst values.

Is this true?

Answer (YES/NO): YES